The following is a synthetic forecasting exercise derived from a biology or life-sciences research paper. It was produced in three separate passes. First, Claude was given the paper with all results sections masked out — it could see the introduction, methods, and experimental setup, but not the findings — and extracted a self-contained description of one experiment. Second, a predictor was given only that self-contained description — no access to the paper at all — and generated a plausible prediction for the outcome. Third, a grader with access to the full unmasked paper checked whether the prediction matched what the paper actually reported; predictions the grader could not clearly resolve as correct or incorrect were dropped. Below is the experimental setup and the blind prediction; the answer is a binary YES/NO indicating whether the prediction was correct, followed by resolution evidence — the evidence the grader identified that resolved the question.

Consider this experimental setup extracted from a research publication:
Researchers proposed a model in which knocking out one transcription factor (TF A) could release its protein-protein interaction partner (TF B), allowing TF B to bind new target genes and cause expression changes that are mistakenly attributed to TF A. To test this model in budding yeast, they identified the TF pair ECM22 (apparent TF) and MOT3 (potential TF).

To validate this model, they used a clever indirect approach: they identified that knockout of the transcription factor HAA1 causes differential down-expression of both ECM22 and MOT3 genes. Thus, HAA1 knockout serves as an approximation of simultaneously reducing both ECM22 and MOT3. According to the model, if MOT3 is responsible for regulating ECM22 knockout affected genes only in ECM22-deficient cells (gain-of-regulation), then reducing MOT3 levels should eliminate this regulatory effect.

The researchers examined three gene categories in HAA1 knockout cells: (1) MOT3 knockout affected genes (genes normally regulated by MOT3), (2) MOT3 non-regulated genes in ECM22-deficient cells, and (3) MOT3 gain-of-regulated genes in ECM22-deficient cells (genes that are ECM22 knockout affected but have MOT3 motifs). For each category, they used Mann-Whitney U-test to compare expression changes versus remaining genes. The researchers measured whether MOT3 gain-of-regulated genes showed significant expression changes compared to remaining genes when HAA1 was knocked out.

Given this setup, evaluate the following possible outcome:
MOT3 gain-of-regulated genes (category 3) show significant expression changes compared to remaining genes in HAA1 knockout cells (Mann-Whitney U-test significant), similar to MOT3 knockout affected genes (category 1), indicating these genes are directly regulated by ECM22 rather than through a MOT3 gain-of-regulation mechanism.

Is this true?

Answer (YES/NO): NO